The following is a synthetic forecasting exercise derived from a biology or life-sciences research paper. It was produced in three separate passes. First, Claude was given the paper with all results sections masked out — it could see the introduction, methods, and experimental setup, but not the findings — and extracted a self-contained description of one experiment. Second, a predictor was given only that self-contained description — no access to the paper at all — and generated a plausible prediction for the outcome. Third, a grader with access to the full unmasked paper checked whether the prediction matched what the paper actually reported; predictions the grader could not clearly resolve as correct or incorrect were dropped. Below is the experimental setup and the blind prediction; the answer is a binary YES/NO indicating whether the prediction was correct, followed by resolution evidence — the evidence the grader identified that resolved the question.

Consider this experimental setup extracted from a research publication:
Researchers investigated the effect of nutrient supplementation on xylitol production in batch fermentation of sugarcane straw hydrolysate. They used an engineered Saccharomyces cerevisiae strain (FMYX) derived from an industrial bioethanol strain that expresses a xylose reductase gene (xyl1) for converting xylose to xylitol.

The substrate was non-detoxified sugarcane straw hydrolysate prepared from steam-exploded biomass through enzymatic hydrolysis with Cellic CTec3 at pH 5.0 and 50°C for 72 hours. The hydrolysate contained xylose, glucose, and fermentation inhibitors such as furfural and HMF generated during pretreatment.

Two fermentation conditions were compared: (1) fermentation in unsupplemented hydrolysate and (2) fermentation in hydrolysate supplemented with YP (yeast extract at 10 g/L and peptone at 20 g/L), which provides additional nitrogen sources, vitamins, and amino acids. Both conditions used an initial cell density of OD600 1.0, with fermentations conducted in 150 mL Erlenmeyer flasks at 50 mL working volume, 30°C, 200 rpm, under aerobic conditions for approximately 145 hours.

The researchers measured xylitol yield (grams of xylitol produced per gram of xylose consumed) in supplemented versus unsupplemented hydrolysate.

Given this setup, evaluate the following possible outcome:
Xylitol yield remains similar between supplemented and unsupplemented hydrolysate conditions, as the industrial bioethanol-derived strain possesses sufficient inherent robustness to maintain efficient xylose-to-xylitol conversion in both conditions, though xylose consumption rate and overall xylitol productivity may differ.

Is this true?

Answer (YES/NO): YES